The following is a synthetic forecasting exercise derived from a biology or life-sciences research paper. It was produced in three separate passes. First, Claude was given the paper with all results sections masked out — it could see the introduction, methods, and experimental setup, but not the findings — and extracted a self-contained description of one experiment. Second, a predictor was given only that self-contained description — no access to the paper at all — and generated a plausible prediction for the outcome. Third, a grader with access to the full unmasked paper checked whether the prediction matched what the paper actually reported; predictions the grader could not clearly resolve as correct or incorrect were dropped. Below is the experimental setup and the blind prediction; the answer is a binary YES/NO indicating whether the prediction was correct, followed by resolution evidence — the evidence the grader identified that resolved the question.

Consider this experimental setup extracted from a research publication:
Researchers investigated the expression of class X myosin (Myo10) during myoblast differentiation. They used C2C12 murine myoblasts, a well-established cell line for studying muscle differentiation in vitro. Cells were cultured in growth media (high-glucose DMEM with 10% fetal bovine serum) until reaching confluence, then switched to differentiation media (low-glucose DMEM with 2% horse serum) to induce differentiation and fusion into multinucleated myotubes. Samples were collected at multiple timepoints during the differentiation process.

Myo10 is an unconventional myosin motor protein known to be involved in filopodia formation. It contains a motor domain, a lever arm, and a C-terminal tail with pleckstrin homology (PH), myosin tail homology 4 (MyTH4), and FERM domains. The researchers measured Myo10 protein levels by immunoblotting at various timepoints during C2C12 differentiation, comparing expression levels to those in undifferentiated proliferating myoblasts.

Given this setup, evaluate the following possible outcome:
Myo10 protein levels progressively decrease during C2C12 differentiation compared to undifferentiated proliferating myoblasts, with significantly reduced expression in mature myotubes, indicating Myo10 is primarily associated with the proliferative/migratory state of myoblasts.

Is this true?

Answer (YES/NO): NO